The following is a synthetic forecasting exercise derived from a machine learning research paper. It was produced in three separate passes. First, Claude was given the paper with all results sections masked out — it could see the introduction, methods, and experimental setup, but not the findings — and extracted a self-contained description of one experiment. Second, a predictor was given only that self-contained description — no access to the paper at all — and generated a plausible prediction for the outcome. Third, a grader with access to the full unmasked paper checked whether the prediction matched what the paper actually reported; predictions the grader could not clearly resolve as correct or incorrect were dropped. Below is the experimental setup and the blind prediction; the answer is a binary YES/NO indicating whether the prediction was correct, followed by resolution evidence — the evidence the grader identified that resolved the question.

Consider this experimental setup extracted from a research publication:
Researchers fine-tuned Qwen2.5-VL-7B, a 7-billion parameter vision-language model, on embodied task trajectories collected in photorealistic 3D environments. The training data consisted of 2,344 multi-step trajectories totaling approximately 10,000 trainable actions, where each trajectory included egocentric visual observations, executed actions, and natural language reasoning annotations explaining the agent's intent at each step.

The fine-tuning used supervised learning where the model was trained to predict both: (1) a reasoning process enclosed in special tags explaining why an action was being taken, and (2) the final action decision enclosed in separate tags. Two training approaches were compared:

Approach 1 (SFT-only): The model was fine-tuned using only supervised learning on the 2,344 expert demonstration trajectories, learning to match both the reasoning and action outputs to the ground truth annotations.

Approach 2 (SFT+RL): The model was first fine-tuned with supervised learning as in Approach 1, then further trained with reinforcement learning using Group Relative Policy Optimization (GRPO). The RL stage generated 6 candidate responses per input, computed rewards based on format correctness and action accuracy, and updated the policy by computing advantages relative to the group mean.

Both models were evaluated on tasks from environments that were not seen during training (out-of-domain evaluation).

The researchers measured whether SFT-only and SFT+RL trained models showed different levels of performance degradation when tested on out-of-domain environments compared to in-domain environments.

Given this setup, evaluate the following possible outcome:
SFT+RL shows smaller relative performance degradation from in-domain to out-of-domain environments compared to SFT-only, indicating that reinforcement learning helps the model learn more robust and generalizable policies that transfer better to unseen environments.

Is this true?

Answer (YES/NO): YES